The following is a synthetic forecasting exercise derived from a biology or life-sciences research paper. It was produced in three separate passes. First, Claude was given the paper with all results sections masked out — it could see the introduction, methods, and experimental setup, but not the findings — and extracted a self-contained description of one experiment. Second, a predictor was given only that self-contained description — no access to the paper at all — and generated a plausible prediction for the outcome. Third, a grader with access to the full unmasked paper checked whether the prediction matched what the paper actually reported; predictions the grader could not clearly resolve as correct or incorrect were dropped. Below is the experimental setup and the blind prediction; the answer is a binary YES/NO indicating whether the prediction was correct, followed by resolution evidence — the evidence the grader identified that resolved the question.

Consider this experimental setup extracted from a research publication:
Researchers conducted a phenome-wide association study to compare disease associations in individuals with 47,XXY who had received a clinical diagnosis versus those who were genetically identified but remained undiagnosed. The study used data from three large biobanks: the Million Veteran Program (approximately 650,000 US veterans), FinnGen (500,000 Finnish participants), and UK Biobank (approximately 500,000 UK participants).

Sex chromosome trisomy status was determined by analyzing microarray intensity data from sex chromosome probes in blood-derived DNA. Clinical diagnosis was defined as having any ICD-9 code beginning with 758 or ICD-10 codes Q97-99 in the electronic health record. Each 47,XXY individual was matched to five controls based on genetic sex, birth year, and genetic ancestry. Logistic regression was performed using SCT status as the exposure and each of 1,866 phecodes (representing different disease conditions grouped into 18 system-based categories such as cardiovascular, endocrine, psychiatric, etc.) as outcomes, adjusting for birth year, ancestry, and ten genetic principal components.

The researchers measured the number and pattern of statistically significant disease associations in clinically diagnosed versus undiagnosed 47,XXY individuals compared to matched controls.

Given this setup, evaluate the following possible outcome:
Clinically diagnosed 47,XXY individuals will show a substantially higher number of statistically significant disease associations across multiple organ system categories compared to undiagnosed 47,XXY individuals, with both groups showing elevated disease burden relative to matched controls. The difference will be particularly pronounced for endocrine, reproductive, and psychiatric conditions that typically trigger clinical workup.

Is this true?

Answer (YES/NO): NO